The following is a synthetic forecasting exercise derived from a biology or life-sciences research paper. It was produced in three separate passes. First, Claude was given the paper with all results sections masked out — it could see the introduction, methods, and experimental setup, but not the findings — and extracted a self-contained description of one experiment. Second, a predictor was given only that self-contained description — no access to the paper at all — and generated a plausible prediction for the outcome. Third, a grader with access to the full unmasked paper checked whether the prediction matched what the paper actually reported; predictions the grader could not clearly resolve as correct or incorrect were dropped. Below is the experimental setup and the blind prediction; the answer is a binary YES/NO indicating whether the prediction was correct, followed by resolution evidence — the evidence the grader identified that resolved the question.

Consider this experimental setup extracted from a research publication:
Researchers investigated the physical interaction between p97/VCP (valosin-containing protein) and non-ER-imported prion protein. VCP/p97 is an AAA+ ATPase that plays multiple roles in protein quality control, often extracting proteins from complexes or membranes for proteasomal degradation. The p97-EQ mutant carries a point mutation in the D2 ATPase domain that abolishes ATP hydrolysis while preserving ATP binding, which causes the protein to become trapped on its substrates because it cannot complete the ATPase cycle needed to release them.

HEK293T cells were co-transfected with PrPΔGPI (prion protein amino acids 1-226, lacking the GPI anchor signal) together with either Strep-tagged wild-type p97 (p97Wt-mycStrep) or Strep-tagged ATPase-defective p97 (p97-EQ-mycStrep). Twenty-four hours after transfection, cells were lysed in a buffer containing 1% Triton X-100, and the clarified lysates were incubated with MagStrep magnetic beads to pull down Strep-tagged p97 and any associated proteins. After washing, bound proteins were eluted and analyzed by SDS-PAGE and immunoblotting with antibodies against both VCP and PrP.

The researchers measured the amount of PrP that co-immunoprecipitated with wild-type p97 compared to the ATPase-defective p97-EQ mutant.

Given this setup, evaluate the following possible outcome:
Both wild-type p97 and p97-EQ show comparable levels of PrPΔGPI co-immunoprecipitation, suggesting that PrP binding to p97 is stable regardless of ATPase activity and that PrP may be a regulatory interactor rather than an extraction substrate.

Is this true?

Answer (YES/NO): NO